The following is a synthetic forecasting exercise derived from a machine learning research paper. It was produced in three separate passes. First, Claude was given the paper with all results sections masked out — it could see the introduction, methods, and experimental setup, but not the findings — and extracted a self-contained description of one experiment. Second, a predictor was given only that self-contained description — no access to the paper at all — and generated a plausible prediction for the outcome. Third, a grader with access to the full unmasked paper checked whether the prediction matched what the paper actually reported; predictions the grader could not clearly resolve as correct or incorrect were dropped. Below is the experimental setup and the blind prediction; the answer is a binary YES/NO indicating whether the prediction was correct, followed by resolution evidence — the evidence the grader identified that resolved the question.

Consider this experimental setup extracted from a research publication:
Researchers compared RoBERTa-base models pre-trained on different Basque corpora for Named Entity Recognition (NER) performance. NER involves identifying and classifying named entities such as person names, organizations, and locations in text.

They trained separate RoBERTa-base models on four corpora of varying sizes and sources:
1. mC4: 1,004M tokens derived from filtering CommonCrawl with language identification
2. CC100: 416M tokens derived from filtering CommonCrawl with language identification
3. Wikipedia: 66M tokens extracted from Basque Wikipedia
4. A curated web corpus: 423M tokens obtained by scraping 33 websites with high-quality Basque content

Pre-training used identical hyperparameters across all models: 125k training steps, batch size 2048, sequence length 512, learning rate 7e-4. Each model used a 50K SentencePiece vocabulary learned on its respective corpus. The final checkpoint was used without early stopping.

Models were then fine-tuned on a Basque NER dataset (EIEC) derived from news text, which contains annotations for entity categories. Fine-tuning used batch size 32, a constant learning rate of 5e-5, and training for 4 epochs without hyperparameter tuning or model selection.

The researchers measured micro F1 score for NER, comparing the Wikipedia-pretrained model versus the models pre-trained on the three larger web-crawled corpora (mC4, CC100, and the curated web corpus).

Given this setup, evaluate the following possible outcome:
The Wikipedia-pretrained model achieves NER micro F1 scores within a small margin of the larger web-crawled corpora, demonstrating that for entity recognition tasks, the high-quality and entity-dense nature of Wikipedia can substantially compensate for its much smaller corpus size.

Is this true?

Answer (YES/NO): NO